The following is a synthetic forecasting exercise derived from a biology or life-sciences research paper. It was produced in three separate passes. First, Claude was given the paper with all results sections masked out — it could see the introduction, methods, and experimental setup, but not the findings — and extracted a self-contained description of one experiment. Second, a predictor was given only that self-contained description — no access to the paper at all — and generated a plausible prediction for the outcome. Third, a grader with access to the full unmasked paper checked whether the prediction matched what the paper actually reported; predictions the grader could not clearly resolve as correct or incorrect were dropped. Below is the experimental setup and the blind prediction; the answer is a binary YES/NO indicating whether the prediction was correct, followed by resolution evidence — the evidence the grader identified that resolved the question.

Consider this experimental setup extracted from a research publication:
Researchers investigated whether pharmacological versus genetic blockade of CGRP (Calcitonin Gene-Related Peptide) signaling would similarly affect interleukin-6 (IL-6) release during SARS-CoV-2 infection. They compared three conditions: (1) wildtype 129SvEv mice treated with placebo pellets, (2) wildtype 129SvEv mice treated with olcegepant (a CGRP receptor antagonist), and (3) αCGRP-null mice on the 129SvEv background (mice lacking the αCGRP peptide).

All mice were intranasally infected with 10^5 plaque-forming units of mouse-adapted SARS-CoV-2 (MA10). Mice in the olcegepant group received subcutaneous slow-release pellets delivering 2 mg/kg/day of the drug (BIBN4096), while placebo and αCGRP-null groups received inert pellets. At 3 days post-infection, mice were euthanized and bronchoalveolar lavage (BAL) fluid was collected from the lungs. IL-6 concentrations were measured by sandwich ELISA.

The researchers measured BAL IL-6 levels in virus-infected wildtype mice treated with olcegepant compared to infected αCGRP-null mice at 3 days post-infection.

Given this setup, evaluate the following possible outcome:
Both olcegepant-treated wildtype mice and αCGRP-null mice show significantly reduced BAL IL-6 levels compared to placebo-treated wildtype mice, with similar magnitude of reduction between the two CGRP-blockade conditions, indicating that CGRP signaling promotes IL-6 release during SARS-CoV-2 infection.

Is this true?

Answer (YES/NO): NO